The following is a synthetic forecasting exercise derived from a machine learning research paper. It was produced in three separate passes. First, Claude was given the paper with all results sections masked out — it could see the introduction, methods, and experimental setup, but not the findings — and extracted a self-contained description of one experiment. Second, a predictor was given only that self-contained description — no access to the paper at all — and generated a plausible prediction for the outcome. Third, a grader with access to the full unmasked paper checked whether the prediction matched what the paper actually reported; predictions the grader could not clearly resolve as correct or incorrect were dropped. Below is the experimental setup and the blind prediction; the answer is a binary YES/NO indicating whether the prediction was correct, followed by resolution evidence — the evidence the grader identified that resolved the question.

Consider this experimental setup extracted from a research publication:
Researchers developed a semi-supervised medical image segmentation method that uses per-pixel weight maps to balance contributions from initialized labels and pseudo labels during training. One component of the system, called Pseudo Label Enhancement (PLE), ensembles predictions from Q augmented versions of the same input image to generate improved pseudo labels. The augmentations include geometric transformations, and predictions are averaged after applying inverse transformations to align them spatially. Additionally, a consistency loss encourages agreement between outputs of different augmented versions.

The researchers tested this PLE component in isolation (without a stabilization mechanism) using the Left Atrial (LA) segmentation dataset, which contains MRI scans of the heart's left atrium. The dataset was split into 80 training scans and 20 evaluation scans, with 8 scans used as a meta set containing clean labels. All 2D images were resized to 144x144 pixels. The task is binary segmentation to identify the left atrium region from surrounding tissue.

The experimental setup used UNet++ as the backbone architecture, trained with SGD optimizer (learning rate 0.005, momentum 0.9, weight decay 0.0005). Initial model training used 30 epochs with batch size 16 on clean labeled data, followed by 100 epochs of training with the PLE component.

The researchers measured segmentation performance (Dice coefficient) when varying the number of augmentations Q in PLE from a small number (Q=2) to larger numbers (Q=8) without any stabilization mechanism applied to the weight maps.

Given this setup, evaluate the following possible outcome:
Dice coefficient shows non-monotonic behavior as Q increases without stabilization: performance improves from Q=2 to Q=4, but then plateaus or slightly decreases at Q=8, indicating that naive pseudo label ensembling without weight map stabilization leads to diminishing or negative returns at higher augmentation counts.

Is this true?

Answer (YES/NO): NO